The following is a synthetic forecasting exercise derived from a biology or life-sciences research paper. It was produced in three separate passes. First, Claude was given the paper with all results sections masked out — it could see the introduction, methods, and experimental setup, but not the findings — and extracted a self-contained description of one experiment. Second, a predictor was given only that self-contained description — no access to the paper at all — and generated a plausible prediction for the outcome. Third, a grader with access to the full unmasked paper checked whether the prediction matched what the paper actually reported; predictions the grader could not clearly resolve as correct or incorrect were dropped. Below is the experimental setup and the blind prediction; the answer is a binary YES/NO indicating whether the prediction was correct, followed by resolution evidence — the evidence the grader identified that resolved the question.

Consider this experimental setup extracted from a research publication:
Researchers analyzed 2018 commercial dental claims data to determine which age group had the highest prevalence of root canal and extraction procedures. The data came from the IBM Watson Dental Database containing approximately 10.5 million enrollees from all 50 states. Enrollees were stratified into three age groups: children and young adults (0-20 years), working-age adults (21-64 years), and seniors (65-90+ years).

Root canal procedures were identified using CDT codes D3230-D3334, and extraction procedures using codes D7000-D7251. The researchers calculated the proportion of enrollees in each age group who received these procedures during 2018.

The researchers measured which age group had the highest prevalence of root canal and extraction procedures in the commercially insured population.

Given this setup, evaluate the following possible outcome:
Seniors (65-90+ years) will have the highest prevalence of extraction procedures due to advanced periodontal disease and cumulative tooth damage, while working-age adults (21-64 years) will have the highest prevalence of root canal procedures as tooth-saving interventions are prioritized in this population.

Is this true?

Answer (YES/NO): NO